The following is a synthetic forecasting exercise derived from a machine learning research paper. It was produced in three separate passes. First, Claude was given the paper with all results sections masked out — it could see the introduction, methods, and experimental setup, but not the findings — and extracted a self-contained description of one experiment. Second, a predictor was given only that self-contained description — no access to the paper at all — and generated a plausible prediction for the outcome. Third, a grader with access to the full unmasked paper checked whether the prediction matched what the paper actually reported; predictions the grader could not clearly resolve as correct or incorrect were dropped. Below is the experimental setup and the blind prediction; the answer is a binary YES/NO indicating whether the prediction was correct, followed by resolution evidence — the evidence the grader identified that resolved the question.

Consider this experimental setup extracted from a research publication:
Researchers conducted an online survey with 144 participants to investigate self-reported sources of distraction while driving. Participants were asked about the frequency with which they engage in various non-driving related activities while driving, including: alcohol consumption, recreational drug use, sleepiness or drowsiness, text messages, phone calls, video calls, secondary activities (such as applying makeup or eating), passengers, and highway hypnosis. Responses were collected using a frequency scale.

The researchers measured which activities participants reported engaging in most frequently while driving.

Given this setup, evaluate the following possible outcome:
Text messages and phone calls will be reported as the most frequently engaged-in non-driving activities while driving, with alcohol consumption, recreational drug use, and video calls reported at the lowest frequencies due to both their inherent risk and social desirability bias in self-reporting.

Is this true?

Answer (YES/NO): NO